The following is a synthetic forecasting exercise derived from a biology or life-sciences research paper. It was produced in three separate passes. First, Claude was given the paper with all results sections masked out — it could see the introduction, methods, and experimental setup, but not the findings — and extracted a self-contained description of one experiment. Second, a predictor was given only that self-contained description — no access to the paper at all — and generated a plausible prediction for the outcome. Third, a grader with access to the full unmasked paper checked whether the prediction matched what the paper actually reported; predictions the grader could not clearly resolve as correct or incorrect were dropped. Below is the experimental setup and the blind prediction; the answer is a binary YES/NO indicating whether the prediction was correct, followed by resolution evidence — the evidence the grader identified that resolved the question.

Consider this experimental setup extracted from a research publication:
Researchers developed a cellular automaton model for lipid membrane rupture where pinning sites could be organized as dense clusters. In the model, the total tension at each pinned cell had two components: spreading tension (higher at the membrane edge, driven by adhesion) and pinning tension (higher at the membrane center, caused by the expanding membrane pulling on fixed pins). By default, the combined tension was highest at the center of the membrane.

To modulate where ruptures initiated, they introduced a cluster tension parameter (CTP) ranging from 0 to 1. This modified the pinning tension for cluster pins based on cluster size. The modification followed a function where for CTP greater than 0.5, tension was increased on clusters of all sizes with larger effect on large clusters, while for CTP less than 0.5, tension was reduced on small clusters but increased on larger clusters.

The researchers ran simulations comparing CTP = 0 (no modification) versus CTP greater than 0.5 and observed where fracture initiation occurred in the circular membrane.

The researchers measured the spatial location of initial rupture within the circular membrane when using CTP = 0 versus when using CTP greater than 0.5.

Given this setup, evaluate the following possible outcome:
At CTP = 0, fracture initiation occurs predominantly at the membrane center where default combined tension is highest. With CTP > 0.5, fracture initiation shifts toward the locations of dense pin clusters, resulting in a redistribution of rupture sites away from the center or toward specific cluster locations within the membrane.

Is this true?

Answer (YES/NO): NO